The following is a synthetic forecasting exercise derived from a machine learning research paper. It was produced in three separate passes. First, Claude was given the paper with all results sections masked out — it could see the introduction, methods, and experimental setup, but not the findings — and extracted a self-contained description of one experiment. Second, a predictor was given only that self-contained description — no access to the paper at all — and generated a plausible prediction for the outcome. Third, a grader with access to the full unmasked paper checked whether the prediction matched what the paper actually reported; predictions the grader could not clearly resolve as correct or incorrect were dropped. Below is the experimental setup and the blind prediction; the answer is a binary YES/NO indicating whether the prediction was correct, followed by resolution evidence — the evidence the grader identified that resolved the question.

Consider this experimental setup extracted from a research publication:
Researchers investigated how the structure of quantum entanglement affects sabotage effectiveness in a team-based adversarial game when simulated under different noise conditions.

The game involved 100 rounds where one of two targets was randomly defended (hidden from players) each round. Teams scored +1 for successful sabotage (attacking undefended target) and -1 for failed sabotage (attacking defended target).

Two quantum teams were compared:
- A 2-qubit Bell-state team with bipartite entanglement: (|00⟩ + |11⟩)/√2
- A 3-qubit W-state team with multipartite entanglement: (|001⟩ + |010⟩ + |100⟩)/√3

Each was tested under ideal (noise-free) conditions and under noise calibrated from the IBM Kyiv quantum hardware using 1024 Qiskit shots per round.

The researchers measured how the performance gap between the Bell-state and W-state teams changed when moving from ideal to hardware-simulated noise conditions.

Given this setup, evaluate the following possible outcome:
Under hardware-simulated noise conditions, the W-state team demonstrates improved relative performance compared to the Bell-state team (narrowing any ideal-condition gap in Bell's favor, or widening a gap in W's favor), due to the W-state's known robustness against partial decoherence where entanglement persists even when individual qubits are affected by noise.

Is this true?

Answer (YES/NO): NO